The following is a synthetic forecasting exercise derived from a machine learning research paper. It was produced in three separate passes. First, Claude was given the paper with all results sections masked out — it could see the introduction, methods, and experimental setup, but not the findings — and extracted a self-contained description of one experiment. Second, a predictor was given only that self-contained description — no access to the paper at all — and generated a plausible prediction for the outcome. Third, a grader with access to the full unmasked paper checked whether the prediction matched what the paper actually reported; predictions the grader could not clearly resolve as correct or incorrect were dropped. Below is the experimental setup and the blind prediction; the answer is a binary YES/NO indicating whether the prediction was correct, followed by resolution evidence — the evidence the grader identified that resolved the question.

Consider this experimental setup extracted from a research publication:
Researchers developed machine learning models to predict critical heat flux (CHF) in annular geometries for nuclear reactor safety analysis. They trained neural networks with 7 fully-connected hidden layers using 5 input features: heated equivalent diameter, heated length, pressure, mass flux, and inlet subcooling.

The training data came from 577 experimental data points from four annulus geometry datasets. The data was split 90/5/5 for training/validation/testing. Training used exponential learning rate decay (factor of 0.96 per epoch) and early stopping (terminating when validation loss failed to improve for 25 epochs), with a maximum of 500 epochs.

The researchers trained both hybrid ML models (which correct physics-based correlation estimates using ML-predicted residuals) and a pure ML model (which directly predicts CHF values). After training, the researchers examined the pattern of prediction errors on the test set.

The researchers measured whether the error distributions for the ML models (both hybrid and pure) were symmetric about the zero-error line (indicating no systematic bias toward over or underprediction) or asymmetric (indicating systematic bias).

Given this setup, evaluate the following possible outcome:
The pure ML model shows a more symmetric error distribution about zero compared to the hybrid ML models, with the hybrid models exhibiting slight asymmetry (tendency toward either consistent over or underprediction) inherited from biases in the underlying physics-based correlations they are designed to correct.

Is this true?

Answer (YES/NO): NO